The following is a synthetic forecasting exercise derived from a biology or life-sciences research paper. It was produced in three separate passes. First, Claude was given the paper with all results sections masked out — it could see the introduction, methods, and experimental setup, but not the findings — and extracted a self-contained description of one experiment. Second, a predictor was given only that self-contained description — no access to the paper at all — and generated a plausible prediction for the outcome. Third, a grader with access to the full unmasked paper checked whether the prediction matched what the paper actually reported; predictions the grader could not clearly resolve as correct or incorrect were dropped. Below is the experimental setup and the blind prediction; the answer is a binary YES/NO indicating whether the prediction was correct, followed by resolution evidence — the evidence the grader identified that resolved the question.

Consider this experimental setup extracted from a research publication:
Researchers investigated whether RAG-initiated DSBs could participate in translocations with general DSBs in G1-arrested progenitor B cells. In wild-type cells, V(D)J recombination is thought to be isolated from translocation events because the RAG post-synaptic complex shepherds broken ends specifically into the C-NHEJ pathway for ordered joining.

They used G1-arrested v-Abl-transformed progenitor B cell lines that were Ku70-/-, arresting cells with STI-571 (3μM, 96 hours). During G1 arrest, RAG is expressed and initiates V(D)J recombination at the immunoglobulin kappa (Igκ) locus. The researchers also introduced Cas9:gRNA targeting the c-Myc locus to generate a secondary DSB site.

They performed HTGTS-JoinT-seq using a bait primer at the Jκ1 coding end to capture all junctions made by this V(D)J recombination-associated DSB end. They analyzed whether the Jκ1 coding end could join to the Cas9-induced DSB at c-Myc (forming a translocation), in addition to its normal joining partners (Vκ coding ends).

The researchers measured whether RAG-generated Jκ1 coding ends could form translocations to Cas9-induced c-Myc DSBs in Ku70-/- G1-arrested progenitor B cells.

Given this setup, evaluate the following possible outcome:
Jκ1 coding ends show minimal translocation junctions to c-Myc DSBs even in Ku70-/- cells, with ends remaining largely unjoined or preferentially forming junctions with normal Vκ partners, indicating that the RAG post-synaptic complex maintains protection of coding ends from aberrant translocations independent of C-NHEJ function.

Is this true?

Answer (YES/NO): NO